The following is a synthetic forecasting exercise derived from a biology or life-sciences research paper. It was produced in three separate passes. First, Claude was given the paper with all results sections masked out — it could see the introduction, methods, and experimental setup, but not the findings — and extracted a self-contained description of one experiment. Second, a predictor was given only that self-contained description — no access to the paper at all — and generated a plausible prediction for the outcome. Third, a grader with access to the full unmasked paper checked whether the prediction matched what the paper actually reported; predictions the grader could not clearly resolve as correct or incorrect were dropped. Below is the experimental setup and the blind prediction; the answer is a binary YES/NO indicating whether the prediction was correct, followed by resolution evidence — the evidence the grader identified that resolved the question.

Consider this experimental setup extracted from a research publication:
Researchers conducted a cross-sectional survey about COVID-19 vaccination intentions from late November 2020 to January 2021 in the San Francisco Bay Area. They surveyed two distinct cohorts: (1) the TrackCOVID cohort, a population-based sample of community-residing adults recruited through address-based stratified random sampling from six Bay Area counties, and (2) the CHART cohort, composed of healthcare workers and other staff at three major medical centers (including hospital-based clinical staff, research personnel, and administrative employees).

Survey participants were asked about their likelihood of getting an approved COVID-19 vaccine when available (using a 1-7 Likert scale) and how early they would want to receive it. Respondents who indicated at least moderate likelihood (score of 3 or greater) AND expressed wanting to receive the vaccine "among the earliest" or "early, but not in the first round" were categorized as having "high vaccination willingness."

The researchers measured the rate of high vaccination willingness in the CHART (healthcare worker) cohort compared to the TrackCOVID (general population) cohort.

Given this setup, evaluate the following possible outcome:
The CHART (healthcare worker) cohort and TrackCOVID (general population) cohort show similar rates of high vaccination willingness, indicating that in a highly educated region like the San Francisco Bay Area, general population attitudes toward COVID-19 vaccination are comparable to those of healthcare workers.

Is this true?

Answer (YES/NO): NO